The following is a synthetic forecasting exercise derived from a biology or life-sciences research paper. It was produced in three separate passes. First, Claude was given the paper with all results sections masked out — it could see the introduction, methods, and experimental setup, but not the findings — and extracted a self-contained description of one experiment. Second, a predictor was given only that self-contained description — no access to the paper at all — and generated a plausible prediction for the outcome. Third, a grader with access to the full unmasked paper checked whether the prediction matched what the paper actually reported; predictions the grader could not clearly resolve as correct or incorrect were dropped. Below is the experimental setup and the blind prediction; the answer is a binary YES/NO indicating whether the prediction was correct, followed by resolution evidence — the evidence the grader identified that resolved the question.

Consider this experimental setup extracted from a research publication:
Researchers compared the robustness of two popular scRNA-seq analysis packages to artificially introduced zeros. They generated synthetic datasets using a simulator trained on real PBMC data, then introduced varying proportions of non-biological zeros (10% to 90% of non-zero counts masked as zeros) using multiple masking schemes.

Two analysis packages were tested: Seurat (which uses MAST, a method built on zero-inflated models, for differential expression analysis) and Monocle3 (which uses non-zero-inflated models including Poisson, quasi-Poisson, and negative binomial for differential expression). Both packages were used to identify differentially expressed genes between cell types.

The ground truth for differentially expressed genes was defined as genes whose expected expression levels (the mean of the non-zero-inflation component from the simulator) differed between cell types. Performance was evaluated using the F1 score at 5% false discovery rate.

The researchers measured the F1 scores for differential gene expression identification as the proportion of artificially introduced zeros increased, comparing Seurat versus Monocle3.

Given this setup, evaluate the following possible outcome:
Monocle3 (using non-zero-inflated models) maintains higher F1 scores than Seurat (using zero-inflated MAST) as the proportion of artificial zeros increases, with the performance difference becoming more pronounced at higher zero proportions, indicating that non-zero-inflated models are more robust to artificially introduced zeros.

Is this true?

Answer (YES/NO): NO